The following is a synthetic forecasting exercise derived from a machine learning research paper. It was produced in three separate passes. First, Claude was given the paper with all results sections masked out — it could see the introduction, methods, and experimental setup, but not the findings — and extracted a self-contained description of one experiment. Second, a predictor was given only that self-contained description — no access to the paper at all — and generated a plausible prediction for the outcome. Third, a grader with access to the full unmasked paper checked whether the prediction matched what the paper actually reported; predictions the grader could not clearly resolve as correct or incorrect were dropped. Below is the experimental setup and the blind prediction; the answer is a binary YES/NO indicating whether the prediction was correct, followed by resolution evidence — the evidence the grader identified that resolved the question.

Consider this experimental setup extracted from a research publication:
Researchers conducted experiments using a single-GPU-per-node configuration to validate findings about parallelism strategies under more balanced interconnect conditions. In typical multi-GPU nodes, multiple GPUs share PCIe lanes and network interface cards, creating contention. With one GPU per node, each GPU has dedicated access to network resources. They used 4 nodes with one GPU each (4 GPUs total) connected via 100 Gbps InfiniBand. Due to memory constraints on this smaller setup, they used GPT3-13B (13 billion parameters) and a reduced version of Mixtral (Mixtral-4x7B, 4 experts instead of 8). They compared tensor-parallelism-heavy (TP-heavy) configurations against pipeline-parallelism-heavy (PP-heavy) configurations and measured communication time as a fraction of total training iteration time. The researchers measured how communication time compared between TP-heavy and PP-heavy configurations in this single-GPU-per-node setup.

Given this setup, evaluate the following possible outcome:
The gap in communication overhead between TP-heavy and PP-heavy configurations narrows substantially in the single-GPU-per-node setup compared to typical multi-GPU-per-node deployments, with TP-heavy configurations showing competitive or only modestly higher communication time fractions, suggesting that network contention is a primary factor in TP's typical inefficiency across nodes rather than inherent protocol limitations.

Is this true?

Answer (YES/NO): NO